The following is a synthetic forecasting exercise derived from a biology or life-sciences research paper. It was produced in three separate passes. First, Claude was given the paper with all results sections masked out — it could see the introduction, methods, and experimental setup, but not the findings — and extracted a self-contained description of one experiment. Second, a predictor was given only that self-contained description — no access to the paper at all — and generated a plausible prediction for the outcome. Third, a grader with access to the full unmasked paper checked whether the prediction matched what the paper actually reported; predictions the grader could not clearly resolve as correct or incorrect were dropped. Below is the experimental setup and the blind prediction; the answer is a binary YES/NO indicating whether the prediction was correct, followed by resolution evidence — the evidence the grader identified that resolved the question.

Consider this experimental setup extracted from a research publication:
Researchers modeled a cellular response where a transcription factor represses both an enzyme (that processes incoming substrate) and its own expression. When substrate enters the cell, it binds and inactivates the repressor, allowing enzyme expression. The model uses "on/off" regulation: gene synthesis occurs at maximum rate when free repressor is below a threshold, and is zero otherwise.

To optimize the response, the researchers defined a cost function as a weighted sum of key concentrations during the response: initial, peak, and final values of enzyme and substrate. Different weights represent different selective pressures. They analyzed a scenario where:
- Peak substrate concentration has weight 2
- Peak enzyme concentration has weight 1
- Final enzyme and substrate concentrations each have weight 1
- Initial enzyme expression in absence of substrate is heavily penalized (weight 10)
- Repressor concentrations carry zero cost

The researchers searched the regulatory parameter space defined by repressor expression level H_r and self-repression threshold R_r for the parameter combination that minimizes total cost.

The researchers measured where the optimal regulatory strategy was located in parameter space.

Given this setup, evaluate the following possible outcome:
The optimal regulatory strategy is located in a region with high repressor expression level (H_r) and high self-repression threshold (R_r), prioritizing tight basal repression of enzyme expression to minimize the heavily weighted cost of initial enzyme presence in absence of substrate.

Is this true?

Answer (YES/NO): NO